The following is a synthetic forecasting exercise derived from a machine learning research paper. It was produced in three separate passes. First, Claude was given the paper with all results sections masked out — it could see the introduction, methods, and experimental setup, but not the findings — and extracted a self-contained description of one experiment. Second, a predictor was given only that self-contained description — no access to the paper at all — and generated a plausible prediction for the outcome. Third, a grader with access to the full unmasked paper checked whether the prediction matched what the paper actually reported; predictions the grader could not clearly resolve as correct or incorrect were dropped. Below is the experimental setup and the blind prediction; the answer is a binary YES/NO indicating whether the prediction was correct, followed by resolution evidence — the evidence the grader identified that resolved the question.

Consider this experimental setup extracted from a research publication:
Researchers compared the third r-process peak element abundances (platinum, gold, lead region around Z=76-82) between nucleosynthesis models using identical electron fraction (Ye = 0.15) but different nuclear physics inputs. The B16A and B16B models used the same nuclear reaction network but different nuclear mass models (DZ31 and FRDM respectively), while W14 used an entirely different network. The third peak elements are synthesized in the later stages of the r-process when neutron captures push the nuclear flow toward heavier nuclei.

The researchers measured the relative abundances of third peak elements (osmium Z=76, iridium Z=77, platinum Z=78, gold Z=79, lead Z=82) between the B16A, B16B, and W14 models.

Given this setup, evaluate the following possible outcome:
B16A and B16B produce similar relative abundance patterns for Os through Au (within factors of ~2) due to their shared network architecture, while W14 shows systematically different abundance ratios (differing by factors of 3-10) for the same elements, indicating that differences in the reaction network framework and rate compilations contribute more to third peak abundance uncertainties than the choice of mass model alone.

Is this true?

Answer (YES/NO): NO